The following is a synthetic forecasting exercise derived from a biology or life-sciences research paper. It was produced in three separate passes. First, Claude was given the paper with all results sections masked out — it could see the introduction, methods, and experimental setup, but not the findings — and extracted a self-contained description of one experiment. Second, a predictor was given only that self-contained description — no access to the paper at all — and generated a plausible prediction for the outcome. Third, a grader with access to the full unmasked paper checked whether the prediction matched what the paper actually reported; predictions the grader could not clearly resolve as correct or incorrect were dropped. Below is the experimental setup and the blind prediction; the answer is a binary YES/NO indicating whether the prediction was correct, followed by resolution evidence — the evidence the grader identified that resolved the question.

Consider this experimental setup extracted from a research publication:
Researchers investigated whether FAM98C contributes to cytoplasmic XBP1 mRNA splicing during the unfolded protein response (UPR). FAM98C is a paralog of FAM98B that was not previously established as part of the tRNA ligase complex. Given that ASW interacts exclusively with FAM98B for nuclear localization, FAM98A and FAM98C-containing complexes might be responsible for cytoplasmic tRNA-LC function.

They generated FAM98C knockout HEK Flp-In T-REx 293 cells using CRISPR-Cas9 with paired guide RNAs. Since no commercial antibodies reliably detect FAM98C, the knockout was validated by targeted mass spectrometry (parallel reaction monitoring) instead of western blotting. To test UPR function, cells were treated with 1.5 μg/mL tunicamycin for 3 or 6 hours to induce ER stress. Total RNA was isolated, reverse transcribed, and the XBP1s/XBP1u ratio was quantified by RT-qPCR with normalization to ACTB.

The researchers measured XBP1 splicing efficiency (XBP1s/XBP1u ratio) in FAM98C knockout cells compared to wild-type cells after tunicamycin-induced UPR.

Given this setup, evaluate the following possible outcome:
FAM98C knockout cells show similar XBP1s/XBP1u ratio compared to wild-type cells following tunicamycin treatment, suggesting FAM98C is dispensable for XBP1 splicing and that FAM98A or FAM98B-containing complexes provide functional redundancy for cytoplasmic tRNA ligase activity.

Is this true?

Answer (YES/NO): YES